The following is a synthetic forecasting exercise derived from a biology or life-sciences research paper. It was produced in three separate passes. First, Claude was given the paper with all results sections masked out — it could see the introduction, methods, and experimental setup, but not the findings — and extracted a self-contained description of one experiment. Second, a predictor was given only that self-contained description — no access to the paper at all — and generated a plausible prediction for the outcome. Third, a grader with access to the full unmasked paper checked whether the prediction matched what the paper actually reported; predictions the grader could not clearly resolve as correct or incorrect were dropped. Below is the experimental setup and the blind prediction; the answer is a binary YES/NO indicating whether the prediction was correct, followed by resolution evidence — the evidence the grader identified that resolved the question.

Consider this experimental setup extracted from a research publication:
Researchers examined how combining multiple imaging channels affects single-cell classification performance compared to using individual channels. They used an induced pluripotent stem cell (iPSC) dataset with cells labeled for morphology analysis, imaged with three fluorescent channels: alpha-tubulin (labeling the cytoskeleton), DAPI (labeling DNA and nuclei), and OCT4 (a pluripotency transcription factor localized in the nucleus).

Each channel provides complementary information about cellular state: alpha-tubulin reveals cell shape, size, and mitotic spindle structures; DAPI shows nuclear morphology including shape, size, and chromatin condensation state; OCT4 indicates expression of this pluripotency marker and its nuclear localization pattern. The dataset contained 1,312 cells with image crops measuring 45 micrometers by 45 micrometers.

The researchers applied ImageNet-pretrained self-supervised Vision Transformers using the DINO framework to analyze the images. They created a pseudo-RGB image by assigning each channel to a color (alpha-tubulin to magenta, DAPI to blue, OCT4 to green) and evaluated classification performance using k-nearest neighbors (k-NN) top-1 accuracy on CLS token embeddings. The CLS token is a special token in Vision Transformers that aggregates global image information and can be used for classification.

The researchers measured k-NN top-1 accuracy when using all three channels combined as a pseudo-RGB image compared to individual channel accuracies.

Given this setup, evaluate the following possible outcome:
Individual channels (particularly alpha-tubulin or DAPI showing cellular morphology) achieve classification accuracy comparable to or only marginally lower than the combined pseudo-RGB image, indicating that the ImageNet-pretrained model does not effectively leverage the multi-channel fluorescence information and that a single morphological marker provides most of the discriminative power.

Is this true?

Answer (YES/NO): NO